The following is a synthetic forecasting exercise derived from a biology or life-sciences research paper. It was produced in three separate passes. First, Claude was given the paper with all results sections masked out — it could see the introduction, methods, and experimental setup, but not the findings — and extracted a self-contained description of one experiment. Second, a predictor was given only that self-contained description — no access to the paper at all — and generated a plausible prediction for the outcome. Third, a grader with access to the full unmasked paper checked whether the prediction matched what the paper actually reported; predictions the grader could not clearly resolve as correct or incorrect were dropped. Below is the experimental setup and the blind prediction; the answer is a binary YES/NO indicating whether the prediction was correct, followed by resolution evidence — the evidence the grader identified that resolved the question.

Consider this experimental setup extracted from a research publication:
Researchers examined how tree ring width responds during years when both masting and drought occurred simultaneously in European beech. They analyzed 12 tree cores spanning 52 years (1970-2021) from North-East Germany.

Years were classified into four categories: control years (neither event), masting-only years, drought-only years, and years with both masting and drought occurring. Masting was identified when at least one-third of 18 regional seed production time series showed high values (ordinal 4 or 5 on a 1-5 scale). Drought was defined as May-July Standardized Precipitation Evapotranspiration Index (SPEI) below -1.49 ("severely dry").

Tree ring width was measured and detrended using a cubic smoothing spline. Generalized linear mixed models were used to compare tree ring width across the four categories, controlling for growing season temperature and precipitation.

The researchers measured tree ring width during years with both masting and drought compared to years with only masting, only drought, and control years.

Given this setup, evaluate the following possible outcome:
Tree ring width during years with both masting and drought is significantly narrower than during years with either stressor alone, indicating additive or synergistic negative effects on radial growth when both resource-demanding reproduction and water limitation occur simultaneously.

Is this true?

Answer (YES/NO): NO